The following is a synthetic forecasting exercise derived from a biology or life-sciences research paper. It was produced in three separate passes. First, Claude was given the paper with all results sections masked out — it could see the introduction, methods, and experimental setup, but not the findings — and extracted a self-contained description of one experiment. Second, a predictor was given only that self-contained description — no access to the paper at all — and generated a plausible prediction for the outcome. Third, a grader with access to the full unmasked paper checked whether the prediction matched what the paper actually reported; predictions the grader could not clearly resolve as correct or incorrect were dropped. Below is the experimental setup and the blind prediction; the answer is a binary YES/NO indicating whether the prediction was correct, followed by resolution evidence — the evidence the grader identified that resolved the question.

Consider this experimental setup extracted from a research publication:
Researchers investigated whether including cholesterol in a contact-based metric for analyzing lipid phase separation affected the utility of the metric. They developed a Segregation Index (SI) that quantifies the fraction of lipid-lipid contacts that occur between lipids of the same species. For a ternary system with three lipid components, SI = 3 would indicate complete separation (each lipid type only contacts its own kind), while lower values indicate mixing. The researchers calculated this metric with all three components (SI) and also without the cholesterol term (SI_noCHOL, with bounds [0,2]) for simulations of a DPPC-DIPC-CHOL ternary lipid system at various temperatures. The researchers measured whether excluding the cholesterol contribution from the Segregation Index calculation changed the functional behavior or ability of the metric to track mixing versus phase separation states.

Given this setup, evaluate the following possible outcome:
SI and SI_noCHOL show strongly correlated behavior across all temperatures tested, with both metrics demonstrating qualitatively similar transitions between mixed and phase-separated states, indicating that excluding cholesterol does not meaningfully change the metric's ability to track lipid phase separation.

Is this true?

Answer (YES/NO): YES